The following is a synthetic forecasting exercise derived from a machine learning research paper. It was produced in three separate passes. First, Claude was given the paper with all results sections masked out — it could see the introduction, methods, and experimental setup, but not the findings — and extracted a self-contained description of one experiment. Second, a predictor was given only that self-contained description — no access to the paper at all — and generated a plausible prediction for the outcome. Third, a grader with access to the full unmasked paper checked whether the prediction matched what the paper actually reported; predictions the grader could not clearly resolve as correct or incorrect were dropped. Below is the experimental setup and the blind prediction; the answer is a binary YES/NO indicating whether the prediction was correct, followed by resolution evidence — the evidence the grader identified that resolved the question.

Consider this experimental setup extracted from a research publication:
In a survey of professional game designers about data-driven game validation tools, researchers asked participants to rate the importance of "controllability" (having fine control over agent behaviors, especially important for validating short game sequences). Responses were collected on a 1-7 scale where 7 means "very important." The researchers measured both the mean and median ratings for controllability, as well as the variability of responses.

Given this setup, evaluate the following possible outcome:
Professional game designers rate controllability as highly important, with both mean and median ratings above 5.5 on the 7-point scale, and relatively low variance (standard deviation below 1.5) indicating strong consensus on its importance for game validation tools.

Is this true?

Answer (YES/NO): NO